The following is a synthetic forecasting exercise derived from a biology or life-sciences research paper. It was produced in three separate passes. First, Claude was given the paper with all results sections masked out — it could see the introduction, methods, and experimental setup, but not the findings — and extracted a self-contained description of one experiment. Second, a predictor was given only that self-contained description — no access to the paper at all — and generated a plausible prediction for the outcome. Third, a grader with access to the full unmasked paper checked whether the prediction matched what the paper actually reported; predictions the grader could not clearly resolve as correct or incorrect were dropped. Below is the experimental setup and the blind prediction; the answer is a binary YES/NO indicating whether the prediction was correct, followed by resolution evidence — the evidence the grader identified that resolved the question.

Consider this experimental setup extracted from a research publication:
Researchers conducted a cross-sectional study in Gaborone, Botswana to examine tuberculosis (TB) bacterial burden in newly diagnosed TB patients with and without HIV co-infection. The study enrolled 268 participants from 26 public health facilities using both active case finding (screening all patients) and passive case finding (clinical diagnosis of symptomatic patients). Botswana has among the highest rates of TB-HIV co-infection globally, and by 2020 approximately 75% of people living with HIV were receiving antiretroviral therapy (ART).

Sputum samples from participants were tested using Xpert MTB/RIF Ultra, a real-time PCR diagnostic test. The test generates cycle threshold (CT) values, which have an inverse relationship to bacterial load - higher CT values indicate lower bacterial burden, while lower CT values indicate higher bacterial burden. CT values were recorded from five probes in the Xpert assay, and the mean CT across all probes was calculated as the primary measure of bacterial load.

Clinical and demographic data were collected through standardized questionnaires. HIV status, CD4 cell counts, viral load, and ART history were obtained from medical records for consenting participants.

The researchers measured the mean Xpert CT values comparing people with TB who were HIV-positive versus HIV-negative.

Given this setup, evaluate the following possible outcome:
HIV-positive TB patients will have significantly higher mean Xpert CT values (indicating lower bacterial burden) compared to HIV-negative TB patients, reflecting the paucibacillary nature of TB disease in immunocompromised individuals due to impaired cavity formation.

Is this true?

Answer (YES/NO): YES